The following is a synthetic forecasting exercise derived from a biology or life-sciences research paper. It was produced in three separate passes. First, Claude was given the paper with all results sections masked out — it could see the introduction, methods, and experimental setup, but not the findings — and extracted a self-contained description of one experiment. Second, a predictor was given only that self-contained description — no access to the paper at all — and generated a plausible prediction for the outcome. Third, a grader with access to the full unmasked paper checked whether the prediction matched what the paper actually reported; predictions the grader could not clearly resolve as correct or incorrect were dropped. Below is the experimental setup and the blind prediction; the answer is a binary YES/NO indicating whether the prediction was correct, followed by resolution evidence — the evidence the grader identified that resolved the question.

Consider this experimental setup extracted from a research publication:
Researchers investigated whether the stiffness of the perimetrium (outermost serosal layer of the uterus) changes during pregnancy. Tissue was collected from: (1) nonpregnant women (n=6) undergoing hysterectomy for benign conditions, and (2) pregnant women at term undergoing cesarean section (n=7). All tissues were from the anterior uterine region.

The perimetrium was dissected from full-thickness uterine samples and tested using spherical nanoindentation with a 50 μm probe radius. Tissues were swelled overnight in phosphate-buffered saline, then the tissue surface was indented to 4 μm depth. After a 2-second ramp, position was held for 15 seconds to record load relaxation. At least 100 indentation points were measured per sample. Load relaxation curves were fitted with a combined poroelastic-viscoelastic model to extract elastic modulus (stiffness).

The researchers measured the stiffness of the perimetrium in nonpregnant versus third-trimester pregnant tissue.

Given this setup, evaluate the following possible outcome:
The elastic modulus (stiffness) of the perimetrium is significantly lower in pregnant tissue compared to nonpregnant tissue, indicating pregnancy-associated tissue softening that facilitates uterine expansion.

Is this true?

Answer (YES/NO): NO